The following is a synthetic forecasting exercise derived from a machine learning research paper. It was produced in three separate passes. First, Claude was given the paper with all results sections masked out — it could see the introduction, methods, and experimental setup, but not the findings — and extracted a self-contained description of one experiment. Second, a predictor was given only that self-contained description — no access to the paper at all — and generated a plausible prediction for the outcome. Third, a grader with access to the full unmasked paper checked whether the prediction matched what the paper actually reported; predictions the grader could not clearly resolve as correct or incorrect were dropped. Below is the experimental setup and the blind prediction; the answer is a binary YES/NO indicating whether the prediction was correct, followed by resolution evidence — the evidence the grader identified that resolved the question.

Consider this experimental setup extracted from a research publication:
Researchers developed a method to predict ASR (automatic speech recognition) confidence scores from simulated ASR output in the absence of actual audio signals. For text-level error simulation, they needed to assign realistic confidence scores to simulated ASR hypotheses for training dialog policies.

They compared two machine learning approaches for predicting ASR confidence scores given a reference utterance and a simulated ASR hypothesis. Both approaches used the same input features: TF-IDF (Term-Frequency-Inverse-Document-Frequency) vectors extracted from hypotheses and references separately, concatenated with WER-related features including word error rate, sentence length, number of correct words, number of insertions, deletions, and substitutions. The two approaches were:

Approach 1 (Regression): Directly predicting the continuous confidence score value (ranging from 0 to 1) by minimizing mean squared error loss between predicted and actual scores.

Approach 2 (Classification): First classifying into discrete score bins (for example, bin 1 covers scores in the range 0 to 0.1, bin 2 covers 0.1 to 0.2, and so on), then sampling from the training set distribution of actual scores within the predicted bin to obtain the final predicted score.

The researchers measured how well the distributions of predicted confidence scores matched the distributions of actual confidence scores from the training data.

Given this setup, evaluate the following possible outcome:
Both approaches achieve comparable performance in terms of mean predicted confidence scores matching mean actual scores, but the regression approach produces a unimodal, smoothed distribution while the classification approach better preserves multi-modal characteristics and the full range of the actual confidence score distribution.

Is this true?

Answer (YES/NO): NO